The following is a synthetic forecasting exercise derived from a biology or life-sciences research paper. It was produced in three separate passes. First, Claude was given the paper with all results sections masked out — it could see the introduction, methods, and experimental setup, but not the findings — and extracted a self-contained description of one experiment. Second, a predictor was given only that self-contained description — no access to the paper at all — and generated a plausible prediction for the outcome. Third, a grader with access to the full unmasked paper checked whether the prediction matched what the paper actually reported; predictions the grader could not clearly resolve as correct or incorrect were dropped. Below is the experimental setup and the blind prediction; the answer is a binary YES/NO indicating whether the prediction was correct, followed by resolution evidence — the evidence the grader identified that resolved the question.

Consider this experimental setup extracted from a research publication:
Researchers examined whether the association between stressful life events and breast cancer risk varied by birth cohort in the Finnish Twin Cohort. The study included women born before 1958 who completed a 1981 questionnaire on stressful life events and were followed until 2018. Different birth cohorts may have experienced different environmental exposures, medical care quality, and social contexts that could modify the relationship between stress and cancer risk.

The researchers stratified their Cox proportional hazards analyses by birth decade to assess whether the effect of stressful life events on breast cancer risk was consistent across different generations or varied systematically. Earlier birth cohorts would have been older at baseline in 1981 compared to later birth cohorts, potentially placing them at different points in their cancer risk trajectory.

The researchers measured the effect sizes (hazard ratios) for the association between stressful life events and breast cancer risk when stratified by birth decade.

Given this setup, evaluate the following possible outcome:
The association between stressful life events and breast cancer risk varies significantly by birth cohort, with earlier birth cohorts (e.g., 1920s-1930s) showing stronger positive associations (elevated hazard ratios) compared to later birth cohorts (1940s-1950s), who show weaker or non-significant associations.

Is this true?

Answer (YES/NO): NO